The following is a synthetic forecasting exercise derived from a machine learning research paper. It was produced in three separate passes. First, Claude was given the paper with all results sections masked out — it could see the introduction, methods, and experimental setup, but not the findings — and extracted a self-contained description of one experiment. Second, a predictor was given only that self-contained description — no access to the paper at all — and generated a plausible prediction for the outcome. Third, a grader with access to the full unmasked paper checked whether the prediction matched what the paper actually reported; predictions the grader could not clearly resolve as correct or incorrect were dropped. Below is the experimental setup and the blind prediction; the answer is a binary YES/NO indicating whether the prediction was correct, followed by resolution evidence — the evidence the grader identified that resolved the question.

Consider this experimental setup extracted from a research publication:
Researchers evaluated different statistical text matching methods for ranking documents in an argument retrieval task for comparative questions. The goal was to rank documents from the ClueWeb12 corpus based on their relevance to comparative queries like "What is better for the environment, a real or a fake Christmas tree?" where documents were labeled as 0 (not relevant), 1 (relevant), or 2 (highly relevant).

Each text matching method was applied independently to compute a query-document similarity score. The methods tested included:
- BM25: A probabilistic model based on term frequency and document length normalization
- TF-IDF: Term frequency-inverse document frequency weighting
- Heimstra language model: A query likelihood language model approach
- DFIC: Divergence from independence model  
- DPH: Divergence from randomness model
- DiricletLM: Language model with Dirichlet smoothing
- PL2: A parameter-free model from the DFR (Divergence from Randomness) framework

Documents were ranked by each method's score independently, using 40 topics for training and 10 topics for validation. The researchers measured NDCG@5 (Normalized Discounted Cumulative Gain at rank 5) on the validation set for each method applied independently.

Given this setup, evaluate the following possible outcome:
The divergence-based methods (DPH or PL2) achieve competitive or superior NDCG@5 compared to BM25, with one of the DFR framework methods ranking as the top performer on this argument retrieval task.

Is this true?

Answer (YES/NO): YES